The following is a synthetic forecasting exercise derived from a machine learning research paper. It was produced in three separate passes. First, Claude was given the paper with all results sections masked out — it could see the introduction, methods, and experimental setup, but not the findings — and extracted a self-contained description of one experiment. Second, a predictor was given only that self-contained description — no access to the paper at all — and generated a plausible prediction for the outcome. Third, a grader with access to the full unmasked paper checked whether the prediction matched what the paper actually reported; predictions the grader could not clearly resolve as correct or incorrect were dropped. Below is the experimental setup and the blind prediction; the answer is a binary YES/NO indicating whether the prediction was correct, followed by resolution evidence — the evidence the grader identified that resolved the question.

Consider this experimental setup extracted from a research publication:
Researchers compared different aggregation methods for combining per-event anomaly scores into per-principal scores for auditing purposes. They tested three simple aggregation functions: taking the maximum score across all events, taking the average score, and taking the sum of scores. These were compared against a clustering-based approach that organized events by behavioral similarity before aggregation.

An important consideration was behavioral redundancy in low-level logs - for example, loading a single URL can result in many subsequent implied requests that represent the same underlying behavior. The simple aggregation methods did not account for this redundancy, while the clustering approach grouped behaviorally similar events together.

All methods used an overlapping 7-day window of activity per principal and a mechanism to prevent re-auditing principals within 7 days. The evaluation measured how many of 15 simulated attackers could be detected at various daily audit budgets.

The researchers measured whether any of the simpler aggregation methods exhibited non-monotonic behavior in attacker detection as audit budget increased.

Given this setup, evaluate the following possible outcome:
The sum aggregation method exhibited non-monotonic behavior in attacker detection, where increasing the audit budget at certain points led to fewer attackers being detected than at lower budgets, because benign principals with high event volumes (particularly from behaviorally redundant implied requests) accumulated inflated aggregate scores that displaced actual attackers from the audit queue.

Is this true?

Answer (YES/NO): NO